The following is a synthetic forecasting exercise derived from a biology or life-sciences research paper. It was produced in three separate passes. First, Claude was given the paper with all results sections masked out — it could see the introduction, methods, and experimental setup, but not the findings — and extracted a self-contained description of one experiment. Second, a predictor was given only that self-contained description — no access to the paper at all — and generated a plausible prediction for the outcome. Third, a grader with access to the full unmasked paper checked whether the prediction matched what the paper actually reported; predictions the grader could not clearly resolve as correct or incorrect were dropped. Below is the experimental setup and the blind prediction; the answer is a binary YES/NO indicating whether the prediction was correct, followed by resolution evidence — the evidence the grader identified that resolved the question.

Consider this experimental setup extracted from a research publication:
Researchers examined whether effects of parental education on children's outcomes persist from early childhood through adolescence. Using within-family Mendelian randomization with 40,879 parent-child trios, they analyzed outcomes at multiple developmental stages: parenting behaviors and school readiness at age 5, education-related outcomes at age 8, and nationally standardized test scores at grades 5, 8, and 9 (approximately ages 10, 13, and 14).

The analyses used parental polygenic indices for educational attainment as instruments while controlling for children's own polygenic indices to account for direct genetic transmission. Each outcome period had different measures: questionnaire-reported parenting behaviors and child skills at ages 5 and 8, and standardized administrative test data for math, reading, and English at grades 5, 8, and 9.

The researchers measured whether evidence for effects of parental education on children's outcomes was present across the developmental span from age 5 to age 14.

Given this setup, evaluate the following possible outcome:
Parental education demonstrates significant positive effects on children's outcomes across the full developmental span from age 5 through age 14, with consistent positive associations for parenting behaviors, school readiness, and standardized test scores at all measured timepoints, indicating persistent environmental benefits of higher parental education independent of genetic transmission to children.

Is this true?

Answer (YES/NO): NO